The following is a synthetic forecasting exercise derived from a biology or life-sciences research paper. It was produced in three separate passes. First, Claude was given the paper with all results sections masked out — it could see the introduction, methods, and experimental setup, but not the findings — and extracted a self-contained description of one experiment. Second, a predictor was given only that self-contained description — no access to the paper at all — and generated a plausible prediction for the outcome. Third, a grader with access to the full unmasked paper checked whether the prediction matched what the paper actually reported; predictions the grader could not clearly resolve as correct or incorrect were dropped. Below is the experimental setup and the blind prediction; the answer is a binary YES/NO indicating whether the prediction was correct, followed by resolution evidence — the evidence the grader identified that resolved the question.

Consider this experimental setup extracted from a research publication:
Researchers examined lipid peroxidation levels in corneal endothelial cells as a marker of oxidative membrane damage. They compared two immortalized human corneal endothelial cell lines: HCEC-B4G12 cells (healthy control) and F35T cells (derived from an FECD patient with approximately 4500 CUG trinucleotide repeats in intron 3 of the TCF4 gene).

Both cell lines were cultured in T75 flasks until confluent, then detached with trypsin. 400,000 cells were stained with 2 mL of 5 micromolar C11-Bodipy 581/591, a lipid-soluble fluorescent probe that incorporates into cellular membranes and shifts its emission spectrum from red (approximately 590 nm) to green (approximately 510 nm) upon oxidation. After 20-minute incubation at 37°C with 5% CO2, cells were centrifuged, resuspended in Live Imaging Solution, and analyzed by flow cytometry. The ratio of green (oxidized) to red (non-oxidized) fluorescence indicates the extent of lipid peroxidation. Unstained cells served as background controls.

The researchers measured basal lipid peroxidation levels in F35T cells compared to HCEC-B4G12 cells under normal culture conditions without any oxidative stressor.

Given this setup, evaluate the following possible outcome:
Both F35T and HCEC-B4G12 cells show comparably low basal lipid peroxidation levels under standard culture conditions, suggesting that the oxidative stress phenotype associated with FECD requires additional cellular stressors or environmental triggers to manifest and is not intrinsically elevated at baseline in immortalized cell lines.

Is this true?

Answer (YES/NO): NO